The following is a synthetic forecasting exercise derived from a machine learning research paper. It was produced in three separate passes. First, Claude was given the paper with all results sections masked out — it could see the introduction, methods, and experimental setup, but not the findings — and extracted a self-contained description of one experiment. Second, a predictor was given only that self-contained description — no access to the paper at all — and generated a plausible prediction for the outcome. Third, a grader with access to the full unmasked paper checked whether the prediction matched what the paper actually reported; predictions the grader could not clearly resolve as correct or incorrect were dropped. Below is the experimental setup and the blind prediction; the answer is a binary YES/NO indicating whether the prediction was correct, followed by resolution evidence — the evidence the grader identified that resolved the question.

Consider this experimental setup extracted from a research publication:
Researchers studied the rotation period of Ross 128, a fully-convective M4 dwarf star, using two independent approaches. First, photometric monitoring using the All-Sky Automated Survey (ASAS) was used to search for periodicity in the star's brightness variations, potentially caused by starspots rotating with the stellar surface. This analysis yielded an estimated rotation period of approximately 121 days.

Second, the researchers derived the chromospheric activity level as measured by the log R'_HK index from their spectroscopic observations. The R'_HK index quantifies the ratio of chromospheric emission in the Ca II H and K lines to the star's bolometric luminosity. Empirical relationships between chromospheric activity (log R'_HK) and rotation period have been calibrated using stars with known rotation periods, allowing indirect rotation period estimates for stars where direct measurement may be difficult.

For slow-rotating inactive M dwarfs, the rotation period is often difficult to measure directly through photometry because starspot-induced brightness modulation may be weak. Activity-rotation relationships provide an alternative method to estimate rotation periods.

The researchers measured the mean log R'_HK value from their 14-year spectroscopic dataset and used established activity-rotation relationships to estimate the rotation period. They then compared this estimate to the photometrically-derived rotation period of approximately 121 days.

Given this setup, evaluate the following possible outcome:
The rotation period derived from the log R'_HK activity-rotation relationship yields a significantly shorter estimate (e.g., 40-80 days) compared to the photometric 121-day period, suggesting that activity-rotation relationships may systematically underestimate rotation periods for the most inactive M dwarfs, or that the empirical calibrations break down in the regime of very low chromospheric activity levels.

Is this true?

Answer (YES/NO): NO